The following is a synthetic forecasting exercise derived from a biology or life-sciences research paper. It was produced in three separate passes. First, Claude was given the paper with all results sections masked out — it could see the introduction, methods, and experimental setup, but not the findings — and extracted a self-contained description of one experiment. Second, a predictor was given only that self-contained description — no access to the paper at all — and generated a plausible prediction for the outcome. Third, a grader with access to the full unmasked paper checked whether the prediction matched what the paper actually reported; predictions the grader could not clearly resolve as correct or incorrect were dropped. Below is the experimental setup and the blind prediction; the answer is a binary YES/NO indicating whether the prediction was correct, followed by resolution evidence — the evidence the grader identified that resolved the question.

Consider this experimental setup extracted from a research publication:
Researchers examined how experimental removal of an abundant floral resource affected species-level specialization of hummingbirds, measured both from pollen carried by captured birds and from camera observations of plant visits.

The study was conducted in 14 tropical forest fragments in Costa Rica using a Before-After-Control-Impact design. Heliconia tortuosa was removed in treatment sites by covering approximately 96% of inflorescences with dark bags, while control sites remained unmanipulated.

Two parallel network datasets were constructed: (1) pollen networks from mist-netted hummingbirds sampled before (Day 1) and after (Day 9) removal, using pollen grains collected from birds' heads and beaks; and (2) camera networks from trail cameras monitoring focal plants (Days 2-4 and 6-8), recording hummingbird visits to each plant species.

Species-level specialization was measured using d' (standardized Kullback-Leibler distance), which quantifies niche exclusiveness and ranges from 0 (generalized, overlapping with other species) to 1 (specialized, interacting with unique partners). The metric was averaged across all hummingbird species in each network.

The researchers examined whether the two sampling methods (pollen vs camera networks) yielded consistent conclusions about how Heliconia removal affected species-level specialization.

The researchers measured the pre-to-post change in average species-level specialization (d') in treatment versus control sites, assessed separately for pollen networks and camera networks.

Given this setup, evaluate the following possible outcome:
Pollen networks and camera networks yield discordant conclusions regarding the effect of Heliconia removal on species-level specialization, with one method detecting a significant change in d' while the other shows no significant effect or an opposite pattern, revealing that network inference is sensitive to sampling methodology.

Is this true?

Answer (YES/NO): NO